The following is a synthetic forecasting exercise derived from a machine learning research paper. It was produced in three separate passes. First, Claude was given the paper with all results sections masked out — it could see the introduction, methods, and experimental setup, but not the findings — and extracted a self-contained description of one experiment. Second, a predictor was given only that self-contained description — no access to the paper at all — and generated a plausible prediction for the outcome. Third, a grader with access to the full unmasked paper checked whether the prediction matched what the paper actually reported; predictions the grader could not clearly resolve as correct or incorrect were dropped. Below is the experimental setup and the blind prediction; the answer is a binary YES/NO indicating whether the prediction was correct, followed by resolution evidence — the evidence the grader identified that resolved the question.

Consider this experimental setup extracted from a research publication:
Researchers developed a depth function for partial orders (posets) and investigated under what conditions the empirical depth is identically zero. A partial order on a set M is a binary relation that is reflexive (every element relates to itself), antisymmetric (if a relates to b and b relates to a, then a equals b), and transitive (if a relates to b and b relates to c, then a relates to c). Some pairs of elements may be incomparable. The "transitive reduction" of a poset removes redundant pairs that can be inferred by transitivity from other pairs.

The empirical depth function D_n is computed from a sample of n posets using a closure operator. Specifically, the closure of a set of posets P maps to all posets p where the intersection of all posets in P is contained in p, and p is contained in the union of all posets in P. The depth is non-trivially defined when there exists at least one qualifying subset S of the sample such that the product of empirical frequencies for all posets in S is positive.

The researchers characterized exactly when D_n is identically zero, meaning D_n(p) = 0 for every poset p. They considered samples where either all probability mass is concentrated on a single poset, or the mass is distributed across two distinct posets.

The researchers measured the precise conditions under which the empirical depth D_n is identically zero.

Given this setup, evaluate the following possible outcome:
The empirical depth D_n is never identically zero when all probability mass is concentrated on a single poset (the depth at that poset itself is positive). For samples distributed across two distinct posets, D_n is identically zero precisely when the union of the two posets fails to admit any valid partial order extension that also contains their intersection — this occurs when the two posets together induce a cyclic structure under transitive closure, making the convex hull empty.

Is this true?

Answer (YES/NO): NO